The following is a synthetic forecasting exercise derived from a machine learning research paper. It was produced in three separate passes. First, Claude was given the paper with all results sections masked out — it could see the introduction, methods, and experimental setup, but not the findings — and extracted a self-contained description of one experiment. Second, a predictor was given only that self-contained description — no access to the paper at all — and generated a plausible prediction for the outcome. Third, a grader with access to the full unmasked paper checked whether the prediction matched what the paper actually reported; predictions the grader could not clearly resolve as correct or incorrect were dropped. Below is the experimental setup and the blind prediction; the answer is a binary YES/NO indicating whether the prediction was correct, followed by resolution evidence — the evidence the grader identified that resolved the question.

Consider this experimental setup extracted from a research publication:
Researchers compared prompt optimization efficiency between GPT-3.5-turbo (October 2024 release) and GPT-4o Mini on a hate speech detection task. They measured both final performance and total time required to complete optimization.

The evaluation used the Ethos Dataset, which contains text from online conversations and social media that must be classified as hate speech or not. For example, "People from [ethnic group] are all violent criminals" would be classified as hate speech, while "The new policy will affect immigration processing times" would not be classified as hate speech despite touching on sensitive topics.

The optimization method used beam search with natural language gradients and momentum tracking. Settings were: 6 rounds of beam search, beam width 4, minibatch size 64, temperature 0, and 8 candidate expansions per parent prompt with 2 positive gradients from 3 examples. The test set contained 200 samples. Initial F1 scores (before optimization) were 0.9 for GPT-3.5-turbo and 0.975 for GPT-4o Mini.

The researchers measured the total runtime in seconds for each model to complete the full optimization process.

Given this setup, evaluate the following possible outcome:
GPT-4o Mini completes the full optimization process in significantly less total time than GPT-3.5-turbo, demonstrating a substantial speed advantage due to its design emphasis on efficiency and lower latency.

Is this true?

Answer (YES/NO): NO